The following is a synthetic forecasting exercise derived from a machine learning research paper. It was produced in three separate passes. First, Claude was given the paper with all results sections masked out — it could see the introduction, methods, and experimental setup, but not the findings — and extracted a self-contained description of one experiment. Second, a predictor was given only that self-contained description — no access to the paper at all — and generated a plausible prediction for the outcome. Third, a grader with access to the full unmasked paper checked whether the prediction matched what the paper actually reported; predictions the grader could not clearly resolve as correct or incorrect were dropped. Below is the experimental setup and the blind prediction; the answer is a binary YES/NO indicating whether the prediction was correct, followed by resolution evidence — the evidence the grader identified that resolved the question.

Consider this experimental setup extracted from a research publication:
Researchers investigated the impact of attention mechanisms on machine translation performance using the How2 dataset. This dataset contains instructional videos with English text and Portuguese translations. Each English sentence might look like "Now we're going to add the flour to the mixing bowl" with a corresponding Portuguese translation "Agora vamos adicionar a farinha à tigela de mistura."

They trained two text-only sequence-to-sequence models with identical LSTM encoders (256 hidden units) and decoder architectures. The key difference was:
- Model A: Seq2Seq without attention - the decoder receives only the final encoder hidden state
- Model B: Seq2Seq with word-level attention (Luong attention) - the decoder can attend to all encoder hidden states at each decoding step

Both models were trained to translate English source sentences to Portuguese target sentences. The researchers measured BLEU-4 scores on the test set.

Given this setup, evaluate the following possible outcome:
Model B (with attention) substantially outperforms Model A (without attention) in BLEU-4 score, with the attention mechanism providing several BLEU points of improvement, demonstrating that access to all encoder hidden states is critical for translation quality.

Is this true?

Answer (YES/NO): YES